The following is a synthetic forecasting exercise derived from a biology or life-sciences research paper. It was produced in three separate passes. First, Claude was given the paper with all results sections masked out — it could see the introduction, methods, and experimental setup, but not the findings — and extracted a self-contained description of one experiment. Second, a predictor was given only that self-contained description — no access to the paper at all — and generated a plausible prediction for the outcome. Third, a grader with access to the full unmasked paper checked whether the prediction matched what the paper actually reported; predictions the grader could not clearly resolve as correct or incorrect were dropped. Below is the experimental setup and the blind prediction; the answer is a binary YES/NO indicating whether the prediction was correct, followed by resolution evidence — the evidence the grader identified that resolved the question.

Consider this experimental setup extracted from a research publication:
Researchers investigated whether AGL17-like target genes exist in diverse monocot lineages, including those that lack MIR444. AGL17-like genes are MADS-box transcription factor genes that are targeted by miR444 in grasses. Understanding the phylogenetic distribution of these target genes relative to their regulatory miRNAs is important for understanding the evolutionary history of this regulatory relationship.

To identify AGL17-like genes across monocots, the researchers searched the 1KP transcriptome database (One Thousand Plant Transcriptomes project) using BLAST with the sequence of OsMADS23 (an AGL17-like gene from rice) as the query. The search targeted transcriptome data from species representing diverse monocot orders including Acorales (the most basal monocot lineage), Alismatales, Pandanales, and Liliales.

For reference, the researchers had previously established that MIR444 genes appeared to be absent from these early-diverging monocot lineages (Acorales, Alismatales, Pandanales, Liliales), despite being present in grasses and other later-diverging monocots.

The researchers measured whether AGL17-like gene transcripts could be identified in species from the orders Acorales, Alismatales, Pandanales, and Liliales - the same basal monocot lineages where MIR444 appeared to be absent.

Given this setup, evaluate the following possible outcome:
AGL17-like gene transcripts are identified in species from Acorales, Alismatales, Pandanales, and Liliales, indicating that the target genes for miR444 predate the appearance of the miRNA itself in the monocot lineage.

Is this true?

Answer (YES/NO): YES